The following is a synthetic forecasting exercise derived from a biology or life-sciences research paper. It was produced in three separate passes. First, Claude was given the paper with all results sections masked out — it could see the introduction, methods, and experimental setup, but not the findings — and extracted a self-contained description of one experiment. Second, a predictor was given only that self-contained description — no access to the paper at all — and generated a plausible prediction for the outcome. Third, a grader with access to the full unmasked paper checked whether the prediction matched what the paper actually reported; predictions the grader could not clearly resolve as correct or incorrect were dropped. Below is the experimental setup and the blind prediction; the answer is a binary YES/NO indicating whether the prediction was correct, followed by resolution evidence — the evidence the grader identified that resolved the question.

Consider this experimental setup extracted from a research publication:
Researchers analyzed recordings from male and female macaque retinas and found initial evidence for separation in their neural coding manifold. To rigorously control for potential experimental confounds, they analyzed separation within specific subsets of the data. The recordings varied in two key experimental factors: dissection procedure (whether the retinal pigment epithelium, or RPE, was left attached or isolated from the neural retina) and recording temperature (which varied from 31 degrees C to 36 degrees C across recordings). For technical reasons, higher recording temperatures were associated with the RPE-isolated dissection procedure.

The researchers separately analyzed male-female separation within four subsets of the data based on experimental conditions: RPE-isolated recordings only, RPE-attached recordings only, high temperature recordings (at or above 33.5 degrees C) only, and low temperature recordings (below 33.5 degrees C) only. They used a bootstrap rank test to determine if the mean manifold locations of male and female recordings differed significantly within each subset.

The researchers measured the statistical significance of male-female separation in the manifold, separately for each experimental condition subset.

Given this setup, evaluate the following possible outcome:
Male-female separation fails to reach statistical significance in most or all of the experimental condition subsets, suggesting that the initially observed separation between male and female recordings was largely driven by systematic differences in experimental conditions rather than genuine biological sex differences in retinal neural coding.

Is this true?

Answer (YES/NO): NO